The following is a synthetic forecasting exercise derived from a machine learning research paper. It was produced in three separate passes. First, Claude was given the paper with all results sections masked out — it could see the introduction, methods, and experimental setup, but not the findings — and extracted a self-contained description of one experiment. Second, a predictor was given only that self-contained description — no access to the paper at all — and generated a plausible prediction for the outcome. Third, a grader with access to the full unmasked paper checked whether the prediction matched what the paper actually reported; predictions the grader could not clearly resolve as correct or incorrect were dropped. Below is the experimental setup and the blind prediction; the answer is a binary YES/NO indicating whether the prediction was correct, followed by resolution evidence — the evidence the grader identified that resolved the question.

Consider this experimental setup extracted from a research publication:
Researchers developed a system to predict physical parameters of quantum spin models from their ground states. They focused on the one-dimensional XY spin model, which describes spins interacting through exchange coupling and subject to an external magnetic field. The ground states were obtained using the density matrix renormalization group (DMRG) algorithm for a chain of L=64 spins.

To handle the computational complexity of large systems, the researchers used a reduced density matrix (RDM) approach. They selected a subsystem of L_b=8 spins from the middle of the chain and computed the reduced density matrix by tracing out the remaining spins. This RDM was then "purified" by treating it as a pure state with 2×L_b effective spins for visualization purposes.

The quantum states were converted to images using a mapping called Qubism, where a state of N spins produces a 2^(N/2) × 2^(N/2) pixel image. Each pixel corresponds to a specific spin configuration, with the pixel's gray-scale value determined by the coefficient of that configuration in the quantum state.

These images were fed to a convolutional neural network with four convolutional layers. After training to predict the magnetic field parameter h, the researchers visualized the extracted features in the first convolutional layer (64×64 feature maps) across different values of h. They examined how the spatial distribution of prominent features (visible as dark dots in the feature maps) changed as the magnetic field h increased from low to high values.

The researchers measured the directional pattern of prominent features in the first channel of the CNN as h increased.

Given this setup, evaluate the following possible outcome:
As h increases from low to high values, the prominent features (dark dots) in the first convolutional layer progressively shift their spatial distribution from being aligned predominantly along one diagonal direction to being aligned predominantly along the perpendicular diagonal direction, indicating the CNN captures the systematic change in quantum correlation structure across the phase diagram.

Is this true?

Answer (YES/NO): NO